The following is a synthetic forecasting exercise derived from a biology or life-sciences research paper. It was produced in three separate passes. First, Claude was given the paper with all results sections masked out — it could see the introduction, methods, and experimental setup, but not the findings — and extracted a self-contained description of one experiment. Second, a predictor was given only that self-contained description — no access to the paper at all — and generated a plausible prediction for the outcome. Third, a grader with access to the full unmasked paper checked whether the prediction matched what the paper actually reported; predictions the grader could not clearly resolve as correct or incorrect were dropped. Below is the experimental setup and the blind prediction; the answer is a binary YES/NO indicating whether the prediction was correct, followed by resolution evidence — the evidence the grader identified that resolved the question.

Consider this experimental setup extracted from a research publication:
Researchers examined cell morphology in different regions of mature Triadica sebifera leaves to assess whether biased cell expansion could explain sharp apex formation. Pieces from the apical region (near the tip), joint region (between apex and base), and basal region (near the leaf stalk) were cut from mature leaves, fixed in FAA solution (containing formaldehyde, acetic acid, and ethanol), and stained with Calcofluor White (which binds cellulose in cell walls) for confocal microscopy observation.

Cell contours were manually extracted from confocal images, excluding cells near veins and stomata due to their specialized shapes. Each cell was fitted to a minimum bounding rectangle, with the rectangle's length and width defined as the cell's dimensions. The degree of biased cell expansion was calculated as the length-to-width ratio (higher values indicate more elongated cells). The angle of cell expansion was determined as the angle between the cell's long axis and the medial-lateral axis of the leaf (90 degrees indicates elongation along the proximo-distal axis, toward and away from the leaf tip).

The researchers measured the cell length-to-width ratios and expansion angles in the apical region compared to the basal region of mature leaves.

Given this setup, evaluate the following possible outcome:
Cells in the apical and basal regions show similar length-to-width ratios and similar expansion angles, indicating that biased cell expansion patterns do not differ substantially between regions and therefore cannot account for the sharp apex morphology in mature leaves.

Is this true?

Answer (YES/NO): YES